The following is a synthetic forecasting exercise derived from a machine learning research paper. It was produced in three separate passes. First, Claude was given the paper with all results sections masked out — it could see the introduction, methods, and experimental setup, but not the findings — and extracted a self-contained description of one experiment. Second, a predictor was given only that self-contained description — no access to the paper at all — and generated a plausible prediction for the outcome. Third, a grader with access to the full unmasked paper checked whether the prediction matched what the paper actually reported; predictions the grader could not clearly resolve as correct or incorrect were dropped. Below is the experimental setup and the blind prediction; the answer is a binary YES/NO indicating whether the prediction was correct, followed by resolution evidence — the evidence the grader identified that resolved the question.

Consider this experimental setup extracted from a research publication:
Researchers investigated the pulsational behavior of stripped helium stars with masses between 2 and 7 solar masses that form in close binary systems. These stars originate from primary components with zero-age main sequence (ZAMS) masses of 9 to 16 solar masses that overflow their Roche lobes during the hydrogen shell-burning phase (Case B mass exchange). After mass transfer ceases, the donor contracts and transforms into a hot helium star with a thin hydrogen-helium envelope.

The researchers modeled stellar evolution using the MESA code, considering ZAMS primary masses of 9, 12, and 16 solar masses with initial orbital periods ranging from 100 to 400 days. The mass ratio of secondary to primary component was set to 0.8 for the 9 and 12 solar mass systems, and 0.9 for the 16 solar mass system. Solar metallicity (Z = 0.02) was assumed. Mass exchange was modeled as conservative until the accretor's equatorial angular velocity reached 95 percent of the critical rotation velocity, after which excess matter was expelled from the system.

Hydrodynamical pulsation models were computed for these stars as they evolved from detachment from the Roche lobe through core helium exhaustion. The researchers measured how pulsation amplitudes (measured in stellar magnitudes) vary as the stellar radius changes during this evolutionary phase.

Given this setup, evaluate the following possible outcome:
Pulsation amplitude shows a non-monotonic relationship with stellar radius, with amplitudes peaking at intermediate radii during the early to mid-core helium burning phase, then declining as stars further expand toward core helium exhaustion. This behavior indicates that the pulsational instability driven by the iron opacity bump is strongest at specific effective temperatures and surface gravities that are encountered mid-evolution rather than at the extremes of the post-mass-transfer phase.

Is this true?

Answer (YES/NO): NO